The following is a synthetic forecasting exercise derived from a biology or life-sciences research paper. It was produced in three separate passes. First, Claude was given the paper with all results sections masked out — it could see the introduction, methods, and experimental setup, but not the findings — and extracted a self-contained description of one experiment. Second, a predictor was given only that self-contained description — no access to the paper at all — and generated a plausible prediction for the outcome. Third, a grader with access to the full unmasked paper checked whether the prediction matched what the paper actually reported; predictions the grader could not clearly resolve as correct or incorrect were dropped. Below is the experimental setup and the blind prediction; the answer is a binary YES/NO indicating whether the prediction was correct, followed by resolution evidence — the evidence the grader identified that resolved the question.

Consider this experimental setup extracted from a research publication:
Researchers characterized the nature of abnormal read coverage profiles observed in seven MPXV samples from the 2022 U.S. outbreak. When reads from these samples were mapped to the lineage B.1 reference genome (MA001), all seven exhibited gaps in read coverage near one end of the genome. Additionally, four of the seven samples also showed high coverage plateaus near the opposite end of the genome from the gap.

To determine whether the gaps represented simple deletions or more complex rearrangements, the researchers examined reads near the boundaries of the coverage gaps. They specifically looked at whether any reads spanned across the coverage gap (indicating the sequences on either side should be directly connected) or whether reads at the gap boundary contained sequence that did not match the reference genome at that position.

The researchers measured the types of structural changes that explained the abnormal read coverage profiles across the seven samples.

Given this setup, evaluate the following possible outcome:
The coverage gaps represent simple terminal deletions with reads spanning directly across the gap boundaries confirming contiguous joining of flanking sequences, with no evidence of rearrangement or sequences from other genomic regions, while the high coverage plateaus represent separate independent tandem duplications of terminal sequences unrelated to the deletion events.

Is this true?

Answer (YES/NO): NO